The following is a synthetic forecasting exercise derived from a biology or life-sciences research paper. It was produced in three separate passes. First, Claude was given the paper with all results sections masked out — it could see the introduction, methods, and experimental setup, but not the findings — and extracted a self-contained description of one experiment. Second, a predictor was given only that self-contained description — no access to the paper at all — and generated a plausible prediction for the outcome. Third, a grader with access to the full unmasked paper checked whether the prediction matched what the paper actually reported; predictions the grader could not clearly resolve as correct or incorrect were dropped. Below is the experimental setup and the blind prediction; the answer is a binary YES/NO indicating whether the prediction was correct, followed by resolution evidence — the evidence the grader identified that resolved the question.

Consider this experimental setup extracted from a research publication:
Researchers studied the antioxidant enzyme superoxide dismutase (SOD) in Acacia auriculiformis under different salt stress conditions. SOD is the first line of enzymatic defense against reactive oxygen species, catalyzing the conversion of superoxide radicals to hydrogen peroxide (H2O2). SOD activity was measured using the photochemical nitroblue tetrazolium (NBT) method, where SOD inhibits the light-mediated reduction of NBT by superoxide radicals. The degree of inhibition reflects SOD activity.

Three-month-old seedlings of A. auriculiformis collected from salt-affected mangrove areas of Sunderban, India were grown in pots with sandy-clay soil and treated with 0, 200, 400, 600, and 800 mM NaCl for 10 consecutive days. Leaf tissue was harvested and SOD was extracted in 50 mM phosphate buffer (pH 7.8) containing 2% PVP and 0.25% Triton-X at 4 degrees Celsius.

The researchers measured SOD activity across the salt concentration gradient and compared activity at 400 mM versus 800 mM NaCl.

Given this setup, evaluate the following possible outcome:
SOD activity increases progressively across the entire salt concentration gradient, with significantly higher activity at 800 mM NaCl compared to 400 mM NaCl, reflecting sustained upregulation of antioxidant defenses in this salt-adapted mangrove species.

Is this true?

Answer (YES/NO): NO